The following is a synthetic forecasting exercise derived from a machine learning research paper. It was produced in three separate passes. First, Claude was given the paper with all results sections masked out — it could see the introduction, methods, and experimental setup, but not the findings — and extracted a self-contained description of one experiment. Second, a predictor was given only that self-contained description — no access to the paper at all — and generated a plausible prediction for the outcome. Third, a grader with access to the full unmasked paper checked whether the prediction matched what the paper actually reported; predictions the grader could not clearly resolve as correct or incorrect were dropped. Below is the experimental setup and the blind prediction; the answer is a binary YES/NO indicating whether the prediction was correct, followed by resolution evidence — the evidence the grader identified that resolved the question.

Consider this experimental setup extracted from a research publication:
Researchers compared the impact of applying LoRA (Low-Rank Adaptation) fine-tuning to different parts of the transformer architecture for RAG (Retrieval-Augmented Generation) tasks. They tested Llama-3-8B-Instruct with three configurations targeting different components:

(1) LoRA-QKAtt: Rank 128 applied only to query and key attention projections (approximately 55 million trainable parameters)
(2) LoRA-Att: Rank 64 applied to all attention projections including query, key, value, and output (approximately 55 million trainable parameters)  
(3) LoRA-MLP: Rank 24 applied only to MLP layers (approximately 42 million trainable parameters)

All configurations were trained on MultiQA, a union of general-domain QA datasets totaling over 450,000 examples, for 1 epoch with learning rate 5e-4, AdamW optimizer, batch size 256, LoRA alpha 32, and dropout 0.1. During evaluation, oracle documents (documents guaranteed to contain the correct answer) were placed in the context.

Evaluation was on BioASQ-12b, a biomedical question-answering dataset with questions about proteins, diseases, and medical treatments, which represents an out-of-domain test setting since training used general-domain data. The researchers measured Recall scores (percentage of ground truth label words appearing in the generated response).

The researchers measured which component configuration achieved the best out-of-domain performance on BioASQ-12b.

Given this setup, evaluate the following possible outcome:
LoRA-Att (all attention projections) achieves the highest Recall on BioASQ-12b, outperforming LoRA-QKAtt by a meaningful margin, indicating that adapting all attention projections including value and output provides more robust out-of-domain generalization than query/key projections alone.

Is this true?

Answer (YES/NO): NO